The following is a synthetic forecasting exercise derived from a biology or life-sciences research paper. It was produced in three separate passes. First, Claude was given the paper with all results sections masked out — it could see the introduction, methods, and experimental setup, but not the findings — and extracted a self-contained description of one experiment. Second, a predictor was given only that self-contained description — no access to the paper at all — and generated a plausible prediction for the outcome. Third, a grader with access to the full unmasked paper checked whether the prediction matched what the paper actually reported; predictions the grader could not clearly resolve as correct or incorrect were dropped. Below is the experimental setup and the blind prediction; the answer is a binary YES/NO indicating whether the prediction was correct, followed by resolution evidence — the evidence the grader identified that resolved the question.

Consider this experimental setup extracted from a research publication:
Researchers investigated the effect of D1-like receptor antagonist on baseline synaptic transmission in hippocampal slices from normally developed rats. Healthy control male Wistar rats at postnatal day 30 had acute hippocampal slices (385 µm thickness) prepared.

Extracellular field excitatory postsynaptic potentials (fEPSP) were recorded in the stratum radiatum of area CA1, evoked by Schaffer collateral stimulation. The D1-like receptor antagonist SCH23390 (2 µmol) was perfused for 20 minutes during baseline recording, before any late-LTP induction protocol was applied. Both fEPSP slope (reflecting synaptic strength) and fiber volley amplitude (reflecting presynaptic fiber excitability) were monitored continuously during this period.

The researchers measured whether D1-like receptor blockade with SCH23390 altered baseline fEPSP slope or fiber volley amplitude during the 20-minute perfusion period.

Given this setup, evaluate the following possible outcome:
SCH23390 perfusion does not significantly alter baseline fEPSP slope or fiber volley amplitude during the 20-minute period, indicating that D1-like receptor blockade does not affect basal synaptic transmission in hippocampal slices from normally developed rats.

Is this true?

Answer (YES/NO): YES